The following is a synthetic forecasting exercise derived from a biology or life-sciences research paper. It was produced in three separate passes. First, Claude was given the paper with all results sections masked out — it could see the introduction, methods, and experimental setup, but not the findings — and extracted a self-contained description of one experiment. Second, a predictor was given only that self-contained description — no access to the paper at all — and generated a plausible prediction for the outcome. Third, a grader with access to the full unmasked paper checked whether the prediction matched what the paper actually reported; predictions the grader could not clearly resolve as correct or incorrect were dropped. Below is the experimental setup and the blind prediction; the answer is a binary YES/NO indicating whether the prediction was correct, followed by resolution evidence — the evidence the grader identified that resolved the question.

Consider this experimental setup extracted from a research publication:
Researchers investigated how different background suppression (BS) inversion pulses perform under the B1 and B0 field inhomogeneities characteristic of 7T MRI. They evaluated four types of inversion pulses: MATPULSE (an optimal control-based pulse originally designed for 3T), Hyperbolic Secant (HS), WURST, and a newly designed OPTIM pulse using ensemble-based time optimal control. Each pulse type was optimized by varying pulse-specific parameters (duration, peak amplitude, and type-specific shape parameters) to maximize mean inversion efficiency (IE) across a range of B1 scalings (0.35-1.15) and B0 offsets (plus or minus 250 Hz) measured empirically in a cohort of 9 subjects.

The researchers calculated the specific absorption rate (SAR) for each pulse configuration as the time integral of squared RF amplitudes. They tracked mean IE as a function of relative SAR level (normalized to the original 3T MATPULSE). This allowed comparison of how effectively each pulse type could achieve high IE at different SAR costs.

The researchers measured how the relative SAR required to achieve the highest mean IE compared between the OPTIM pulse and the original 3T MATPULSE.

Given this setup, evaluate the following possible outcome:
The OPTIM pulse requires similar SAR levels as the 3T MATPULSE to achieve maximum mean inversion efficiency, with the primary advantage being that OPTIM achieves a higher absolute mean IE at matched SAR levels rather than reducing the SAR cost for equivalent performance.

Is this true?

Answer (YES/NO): NO